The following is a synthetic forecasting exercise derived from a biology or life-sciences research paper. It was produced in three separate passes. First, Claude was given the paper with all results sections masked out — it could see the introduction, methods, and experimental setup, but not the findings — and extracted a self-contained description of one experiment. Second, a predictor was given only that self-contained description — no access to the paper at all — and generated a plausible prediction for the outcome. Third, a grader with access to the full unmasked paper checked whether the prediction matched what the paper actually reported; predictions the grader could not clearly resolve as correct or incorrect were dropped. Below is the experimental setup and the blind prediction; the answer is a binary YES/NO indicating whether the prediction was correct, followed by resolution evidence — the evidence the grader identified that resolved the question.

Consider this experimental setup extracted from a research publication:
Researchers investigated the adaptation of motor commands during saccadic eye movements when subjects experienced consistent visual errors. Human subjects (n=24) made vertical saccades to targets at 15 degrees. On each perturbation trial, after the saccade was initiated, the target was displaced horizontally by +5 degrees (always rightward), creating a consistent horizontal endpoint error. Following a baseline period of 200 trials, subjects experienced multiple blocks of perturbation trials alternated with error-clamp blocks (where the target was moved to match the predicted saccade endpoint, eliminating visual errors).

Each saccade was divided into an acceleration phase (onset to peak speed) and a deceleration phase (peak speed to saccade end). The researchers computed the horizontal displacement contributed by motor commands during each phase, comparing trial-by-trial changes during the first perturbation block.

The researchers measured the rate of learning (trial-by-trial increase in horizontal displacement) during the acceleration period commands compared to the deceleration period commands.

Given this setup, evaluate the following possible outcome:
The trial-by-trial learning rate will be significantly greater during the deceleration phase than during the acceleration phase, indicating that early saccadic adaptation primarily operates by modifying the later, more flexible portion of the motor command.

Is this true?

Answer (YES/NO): YES